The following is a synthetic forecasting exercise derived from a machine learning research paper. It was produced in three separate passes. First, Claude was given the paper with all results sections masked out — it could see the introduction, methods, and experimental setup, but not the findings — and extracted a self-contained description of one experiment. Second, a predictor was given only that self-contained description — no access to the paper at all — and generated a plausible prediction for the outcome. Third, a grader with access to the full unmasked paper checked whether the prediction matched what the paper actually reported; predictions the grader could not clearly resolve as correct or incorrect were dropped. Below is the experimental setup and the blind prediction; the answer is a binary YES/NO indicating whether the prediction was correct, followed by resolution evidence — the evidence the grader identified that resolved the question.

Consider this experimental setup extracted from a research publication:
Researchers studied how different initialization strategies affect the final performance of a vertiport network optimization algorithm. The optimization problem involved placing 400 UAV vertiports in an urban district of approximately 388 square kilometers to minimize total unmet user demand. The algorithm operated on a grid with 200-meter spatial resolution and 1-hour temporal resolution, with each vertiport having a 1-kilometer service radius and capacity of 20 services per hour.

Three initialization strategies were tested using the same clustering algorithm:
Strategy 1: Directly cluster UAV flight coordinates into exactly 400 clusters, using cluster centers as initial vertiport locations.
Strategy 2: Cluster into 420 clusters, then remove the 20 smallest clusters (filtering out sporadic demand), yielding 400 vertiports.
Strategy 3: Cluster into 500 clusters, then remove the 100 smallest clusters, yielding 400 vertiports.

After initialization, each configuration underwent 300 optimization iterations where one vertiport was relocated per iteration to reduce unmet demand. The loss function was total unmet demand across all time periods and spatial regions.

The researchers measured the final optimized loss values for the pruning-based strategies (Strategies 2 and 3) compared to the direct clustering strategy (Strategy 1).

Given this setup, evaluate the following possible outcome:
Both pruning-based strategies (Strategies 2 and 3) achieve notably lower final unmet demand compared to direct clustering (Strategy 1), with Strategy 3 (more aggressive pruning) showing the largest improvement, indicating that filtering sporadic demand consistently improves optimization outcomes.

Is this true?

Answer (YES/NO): NO